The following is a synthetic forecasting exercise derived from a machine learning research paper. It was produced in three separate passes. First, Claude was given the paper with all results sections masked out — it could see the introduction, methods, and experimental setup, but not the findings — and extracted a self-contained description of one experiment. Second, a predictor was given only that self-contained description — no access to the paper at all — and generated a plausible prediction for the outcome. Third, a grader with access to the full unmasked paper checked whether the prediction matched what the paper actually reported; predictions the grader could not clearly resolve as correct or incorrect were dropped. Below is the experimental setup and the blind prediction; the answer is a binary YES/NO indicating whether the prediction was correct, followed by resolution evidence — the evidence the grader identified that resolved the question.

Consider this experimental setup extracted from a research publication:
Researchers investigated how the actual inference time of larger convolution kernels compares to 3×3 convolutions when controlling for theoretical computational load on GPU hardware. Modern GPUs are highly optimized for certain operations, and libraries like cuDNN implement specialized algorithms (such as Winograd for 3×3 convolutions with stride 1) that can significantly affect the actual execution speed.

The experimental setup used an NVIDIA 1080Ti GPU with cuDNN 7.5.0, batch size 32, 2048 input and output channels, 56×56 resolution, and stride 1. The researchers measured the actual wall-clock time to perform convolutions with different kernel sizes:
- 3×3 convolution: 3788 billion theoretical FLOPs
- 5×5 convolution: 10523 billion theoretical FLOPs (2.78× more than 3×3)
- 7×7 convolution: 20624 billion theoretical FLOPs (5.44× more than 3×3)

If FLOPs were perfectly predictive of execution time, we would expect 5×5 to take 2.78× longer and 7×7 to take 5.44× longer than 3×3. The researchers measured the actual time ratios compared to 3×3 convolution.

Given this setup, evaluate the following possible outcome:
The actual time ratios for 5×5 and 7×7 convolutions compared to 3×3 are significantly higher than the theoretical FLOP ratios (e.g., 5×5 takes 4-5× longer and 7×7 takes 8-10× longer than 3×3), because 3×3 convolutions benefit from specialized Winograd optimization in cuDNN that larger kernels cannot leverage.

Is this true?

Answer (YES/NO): NO